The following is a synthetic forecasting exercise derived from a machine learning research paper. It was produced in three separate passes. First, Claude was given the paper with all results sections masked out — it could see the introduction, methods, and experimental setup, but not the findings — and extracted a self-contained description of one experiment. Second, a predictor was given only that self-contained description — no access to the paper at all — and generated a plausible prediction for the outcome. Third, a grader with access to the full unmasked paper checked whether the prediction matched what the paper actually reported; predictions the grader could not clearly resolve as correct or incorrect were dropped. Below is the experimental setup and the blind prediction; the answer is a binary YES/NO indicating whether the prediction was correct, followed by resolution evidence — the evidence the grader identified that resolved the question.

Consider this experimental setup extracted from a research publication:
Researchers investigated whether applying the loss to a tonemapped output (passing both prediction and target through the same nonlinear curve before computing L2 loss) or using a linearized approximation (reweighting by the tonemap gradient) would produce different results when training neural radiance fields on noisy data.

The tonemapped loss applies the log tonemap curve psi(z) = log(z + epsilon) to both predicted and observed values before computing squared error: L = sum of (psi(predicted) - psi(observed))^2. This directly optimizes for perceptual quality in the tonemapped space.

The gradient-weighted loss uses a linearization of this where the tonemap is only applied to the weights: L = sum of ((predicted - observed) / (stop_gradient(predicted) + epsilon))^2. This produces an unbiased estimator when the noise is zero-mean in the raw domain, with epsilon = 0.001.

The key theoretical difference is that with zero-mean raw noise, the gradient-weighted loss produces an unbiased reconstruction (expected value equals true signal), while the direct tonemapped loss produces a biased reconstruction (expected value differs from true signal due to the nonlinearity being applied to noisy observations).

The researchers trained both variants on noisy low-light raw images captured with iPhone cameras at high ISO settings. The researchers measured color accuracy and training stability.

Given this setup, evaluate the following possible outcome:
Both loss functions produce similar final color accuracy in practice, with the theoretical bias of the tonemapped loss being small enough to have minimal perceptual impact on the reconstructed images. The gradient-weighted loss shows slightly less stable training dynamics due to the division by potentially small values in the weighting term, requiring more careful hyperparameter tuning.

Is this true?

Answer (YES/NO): NO